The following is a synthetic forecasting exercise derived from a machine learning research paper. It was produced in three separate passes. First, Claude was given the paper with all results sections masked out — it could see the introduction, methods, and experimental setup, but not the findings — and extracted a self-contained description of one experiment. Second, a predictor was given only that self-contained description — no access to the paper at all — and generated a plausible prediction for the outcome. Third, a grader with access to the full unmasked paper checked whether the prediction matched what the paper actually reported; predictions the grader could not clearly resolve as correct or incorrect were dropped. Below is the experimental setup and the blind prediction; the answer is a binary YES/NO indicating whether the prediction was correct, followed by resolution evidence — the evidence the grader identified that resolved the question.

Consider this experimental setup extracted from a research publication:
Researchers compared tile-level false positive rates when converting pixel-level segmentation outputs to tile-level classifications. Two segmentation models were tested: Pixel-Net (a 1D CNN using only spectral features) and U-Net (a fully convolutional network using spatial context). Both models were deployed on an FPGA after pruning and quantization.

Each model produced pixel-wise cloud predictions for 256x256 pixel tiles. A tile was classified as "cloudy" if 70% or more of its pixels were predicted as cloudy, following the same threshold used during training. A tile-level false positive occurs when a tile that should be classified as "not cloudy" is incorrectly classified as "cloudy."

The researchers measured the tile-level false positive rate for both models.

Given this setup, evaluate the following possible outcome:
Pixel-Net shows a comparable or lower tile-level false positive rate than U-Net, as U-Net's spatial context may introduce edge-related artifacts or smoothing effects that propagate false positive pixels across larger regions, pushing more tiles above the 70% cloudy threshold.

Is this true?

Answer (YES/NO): NO